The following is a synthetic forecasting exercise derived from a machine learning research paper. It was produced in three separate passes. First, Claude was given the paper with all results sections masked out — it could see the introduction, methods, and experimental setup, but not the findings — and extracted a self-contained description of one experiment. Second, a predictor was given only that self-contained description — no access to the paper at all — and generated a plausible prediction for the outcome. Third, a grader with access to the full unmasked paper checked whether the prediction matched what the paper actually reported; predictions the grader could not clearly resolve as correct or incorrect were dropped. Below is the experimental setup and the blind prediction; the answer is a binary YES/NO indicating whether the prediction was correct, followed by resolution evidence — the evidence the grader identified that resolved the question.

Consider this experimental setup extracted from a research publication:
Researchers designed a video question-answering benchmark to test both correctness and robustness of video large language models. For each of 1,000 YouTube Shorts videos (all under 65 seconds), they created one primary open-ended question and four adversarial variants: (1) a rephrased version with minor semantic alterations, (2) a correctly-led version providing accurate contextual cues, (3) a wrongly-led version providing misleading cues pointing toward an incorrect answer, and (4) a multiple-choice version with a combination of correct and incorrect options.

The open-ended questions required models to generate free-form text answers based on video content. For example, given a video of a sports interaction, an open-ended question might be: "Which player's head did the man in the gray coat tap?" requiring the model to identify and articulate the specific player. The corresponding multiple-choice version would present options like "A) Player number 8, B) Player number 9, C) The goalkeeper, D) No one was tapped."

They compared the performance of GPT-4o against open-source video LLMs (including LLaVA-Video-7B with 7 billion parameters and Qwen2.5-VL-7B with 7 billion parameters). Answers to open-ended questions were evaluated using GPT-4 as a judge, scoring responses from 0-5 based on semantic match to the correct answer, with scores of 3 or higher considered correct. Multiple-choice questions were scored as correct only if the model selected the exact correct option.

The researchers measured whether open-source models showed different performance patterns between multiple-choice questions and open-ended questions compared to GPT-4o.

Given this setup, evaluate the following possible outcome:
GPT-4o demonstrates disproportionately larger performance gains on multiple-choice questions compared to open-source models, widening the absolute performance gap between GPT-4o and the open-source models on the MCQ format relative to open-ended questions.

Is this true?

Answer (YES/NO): NO